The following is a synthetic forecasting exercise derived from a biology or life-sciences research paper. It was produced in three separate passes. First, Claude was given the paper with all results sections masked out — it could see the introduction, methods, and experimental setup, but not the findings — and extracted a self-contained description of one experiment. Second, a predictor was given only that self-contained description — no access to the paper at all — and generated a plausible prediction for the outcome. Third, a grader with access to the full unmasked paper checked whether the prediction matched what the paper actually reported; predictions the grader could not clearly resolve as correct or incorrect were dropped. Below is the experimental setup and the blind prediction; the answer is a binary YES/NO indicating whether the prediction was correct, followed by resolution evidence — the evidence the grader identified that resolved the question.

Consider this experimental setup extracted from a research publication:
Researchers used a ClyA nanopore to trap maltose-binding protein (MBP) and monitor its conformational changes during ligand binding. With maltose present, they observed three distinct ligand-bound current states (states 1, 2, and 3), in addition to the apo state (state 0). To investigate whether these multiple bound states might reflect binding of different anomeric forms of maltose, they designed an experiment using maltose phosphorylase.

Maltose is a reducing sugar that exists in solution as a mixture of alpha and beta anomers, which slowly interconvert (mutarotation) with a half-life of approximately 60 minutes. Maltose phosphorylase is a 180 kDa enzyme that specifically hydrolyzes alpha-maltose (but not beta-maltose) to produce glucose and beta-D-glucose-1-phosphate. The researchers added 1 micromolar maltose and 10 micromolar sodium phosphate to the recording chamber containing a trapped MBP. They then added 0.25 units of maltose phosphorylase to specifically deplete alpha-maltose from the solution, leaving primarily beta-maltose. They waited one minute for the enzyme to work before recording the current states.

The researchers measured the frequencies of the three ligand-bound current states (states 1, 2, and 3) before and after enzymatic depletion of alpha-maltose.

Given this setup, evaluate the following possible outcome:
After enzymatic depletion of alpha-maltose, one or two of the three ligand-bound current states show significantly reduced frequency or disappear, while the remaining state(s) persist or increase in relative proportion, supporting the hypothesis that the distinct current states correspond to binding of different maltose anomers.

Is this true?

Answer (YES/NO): YES